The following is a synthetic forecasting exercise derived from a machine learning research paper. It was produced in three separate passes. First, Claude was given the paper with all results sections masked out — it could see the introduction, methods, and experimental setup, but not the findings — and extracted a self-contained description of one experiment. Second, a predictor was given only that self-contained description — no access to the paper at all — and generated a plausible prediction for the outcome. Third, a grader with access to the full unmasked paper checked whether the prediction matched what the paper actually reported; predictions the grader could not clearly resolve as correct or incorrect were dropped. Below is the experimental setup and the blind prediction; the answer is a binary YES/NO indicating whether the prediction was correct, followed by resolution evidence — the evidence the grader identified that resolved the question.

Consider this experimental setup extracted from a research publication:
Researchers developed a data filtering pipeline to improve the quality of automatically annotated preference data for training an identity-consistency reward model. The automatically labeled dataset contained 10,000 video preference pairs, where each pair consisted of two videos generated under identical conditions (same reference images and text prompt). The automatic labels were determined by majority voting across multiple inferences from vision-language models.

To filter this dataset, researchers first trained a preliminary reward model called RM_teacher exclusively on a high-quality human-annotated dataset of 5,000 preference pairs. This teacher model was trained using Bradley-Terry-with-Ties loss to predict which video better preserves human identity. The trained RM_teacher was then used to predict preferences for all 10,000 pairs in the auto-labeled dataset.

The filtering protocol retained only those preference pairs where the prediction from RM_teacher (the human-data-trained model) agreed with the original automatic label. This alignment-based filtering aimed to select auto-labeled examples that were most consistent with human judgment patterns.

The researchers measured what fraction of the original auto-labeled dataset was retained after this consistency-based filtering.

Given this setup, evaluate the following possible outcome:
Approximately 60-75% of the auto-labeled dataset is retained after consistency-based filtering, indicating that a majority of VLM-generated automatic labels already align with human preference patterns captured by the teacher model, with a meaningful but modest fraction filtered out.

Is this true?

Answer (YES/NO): NO